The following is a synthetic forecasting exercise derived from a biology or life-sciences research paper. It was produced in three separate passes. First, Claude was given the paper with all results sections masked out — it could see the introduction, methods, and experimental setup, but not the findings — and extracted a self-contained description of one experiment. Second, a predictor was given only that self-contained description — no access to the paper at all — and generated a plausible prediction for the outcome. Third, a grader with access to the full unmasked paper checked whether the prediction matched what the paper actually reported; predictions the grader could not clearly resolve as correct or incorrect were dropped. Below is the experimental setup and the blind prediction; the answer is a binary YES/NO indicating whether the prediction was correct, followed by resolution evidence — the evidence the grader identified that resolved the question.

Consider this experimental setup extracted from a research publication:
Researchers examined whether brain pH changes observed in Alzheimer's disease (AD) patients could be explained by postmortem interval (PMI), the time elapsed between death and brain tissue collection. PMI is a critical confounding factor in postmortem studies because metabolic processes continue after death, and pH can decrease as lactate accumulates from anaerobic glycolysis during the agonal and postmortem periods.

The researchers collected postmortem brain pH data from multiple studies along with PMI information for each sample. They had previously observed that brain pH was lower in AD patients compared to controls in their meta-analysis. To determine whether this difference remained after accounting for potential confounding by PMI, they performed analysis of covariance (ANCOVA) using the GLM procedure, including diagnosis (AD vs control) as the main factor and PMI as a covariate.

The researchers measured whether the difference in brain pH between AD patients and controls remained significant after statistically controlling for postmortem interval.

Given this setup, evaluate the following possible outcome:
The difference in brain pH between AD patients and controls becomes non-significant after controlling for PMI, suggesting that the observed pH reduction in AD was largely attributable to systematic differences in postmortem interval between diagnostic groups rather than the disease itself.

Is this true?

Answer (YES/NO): NO